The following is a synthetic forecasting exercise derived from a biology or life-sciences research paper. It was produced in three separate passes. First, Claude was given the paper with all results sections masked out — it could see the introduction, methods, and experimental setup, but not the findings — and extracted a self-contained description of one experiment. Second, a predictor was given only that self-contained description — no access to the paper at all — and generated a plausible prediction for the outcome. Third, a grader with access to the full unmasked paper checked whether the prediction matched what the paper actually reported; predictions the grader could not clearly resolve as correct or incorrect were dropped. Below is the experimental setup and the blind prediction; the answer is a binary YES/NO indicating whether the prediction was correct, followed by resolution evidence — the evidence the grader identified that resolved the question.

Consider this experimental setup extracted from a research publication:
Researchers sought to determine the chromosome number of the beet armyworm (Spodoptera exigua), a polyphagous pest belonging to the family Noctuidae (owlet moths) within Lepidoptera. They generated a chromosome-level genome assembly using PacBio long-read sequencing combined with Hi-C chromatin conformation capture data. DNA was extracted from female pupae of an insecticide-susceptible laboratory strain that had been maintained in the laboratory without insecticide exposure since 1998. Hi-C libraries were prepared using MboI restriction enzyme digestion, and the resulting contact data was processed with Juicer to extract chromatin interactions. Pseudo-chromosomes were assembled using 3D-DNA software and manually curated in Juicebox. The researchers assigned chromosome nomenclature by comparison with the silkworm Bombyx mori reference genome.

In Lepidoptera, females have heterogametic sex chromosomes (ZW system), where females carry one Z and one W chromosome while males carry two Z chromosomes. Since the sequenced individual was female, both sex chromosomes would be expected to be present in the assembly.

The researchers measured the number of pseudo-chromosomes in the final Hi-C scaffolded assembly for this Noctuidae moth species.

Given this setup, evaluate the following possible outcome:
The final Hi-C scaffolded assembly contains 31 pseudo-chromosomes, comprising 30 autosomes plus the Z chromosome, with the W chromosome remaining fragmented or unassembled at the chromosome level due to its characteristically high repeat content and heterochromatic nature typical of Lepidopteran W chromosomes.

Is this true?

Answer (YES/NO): NO